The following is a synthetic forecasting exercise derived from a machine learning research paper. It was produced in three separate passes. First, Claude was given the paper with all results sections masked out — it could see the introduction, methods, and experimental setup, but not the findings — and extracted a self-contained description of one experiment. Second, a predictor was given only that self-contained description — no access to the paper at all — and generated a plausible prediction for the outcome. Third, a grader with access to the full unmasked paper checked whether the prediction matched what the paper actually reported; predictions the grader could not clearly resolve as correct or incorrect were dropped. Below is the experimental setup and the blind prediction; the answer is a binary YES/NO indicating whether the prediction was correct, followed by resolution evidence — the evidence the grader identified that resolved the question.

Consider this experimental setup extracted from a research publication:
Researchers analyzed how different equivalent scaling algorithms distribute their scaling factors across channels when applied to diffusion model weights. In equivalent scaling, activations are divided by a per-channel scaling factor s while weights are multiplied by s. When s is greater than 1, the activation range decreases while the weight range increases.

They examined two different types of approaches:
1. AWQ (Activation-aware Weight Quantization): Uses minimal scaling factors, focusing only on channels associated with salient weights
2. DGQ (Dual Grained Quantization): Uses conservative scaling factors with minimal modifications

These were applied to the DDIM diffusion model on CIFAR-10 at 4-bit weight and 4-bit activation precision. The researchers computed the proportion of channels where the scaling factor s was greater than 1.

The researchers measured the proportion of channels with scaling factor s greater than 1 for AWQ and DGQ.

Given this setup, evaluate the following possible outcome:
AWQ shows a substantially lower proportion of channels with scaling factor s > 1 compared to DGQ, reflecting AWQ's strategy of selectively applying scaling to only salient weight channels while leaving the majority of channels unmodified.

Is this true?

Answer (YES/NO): NO